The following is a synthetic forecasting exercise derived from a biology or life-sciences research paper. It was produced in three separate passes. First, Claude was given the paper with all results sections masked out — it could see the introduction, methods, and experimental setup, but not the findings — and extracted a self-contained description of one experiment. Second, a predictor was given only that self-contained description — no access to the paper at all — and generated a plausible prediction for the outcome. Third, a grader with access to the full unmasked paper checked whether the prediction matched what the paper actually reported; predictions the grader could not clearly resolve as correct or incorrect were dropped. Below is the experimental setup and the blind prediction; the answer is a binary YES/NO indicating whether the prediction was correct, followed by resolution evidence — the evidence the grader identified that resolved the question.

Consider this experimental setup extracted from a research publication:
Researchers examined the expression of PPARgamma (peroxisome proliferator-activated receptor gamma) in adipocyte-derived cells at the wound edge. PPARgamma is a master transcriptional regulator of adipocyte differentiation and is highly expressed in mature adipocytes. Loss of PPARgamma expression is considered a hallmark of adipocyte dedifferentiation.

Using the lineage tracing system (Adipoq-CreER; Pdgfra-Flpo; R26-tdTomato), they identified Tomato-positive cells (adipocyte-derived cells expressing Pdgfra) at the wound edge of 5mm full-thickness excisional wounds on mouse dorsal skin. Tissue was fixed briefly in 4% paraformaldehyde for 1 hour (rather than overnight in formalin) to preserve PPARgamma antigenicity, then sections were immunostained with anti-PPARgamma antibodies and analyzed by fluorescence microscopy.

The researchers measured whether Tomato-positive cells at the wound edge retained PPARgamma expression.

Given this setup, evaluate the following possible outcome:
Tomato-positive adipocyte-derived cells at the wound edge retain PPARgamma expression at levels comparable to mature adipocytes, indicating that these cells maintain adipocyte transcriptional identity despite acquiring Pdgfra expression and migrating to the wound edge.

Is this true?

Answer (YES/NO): NO